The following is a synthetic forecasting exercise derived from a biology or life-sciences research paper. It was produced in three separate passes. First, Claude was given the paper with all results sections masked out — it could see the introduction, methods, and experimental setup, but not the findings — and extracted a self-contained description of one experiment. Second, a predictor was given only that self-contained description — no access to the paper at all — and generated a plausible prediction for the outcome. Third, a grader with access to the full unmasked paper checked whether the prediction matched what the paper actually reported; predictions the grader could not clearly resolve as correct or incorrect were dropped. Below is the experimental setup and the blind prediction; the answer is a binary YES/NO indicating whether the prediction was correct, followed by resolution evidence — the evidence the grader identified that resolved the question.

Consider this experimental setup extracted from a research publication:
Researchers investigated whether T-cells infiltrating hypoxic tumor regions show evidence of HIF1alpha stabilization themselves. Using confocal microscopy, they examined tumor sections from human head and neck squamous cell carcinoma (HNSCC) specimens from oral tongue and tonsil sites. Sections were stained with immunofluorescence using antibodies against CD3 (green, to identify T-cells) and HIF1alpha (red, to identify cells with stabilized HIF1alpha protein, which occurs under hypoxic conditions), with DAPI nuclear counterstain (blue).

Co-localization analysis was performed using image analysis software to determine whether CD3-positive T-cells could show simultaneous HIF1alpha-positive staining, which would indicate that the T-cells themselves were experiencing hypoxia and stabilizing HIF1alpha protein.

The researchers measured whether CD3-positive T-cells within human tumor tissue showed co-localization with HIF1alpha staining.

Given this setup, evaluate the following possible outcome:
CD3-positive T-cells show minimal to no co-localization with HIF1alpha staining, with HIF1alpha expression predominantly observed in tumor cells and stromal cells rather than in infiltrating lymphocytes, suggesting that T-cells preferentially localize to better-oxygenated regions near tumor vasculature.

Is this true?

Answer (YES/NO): NO